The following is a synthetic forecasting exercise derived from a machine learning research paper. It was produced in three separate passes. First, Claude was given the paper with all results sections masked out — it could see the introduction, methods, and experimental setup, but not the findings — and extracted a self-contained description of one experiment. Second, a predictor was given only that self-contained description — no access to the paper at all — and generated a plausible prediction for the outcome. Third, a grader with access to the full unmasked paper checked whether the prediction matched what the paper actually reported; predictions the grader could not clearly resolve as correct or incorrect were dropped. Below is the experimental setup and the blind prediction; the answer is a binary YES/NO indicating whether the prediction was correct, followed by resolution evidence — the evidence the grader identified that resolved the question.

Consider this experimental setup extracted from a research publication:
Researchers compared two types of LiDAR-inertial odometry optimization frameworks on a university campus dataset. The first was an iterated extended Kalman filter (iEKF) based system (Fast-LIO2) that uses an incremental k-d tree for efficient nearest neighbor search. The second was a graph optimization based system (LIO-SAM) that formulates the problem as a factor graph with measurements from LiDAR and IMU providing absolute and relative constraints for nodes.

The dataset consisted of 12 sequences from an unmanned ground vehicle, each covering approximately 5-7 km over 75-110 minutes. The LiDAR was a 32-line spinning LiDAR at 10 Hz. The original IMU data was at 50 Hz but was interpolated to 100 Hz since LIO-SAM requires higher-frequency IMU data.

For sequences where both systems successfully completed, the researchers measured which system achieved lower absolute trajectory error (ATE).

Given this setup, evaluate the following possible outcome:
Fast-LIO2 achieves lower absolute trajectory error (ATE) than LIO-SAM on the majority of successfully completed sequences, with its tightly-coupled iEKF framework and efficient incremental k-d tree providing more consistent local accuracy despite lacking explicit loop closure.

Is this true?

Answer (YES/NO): YES